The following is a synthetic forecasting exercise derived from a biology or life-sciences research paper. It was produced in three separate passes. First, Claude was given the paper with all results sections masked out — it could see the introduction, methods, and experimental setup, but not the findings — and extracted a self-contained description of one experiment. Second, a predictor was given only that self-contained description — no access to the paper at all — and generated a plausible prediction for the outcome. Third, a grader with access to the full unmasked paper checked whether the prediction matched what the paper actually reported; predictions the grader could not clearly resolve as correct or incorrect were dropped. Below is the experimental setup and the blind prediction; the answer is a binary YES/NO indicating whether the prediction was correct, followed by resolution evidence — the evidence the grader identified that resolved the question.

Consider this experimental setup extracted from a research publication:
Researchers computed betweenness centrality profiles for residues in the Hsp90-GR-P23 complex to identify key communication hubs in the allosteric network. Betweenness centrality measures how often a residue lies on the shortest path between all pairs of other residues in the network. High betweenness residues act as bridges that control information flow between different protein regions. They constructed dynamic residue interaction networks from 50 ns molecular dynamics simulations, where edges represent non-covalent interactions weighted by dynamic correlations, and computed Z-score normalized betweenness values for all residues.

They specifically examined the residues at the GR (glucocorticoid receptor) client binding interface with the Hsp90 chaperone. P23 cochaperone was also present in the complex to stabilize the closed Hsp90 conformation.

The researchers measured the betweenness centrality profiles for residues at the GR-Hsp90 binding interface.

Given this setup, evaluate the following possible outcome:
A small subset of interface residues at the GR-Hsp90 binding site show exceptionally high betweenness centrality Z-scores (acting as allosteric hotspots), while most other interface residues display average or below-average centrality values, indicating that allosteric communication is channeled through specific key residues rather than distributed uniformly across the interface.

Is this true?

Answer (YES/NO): YES